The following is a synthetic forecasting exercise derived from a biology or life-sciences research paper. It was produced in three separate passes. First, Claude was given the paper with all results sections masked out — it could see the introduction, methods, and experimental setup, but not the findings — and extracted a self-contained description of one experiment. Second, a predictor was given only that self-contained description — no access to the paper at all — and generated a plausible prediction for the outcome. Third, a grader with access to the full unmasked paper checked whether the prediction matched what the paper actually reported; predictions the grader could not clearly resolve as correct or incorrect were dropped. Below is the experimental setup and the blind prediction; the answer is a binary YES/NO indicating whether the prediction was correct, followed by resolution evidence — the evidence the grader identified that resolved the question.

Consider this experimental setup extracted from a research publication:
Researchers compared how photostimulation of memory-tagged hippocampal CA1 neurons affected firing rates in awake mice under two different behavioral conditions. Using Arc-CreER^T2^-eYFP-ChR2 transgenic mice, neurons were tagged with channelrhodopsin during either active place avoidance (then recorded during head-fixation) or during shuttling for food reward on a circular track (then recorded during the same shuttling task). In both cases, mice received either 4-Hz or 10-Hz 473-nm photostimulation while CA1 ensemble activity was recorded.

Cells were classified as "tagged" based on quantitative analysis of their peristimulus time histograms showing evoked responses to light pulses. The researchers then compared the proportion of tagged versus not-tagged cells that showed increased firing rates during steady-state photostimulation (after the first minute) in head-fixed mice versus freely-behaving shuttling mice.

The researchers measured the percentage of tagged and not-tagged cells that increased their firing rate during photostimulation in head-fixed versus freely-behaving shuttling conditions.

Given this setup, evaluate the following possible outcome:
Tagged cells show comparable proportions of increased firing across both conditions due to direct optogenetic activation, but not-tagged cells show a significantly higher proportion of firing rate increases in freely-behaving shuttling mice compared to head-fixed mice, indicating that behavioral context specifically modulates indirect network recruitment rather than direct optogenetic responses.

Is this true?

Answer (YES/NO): NO